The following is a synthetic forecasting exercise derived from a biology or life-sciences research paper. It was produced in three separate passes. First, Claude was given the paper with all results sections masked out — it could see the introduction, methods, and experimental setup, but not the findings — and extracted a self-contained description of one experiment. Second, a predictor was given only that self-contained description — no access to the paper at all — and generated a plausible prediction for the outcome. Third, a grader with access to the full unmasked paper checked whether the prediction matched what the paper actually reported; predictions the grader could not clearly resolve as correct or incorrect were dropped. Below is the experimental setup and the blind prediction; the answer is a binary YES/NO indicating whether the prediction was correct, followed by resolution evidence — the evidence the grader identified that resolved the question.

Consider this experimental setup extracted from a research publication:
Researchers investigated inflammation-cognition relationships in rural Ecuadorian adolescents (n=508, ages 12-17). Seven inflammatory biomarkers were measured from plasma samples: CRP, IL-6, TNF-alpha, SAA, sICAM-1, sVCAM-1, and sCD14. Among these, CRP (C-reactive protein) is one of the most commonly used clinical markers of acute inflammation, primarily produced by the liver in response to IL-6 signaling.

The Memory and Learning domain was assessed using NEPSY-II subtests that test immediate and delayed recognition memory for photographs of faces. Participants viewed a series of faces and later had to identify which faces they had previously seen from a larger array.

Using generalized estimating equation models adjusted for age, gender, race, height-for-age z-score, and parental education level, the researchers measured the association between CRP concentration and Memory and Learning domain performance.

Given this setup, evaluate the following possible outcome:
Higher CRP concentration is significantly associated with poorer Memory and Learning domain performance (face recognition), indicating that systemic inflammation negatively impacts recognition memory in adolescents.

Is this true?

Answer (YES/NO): NO